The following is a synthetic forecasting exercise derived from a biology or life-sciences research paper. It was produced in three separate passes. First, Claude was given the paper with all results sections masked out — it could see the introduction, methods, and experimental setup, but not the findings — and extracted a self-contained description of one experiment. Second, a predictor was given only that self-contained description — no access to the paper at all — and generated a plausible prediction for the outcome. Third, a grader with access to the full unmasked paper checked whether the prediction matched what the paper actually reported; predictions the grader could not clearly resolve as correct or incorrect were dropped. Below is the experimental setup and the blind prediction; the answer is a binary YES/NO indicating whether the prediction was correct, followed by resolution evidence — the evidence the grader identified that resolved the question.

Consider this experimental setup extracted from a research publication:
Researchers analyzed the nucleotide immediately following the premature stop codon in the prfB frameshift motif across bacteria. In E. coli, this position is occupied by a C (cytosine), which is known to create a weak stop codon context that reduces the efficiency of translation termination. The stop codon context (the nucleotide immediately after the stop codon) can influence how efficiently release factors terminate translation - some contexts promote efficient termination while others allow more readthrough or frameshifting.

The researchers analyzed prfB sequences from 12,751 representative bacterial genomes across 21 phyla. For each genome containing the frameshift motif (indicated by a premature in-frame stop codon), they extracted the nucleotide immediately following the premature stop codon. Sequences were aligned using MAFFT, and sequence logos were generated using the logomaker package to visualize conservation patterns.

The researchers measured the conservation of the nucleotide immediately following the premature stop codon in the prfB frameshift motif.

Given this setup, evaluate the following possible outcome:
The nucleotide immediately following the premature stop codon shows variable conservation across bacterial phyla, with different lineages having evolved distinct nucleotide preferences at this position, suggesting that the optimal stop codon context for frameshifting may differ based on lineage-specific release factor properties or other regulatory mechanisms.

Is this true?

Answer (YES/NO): NO